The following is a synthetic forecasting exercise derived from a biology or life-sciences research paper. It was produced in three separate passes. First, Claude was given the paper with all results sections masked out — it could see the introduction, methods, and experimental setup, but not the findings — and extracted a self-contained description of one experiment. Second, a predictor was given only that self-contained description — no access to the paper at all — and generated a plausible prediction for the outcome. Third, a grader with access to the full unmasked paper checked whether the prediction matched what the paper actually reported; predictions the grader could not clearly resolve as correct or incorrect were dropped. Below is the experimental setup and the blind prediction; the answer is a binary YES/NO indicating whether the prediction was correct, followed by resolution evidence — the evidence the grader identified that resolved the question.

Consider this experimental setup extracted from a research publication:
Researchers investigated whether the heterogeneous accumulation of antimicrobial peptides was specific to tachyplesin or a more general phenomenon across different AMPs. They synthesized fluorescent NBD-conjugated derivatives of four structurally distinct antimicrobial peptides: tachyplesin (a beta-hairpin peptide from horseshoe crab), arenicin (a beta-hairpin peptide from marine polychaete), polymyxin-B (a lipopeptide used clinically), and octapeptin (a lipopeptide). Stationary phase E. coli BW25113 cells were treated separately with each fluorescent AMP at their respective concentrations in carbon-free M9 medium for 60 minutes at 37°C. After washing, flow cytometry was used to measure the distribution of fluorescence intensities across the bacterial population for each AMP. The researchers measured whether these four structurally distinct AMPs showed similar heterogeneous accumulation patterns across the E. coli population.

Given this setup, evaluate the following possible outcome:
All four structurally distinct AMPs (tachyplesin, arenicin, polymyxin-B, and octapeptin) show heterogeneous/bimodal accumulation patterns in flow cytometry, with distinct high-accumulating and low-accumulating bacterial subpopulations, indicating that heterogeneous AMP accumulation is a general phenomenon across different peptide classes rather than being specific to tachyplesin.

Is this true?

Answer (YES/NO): NO